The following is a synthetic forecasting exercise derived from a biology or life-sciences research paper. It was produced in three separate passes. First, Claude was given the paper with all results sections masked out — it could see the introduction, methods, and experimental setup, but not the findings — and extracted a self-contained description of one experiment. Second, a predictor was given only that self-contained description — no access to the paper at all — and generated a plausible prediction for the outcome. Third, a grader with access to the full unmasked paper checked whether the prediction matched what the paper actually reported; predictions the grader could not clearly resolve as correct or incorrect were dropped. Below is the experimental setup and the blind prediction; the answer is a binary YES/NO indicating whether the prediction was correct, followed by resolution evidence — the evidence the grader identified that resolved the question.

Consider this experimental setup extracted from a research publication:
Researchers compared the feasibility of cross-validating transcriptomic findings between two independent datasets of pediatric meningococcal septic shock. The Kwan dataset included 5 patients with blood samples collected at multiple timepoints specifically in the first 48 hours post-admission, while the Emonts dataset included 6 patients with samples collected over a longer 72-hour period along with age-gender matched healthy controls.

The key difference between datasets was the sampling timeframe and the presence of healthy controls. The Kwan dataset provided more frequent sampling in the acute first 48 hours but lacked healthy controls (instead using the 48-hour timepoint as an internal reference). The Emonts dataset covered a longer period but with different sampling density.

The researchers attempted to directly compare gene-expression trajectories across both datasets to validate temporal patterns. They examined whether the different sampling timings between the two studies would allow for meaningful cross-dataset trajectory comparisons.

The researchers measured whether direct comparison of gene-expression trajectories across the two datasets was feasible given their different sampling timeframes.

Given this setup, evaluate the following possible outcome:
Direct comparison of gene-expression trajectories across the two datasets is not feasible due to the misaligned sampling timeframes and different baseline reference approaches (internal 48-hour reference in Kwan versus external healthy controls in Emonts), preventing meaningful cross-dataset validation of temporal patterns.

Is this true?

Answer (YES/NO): YES